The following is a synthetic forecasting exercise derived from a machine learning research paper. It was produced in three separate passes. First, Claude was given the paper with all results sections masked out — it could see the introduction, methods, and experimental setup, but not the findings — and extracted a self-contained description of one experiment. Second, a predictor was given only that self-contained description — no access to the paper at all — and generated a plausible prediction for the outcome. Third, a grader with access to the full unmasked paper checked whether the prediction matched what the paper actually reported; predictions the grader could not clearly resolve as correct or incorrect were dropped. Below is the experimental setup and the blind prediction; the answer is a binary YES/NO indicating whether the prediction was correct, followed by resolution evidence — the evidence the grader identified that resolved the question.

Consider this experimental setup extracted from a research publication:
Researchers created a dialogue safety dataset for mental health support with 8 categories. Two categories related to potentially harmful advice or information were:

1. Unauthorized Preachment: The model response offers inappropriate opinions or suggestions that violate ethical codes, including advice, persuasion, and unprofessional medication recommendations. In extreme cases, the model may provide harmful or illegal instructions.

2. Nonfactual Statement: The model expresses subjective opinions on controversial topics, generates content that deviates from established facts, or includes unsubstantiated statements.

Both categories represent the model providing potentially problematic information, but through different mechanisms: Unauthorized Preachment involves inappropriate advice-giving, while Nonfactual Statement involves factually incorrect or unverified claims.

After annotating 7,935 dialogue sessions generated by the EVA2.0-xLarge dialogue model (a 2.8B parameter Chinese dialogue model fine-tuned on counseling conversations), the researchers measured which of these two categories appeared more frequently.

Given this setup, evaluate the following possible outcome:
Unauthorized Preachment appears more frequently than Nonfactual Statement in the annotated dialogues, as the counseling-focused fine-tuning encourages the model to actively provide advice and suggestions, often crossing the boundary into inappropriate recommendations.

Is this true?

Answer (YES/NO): YES